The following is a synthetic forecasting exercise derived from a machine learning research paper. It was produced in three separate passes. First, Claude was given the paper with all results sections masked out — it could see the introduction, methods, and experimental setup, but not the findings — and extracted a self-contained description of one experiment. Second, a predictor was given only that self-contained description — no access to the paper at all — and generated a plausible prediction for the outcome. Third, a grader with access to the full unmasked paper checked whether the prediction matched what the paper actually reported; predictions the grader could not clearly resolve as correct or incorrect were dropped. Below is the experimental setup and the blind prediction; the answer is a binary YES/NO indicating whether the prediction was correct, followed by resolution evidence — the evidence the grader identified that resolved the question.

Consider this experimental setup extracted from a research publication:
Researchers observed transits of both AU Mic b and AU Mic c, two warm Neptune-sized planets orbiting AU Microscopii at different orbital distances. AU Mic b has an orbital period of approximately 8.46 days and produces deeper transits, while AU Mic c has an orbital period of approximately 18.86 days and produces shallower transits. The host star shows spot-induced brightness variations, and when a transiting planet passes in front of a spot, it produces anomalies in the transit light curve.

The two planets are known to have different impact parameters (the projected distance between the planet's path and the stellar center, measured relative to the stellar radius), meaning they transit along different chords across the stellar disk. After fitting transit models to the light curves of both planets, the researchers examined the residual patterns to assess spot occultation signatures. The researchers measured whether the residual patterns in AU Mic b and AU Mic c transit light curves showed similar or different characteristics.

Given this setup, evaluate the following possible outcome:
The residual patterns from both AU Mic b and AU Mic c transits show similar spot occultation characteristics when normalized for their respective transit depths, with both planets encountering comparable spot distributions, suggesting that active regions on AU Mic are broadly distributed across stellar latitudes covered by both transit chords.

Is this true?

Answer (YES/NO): NO